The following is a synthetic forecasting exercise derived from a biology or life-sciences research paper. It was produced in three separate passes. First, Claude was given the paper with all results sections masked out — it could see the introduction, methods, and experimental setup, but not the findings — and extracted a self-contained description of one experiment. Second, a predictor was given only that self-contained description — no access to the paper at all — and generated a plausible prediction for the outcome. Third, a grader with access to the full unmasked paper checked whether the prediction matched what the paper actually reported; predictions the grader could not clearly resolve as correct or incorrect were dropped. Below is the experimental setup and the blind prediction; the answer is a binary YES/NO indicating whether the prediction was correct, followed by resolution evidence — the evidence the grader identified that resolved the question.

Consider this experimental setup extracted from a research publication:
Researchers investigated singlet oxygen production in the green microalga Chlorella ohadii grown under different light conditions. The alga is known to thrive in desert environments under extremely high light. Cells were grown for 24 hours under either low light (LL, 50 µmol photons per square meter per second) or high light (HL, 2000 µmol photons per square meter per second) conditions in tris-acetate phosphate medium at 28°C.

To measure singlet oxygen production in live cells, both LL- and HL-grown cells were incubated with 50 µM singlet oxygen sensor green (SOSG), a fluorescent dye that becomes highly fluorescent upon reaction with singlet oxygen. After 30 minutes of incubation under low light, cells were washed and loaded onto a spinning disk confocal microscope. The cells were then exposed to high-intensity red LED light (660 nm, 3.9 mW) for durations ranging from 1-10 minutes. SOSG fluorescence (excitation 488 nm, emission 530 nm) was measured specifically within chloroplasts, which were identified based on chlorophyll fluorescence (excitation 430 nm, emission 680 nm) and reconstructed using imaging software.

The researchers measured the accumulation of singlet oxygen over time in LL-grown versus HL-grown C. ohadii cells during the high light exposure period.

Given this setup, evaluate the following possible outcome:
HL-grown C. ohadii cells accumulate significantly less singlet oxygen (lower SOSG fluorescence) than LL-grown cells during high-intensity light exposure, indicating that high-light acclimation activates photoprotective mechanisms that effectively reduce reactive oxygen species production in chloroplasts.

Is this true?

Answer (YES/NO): YES